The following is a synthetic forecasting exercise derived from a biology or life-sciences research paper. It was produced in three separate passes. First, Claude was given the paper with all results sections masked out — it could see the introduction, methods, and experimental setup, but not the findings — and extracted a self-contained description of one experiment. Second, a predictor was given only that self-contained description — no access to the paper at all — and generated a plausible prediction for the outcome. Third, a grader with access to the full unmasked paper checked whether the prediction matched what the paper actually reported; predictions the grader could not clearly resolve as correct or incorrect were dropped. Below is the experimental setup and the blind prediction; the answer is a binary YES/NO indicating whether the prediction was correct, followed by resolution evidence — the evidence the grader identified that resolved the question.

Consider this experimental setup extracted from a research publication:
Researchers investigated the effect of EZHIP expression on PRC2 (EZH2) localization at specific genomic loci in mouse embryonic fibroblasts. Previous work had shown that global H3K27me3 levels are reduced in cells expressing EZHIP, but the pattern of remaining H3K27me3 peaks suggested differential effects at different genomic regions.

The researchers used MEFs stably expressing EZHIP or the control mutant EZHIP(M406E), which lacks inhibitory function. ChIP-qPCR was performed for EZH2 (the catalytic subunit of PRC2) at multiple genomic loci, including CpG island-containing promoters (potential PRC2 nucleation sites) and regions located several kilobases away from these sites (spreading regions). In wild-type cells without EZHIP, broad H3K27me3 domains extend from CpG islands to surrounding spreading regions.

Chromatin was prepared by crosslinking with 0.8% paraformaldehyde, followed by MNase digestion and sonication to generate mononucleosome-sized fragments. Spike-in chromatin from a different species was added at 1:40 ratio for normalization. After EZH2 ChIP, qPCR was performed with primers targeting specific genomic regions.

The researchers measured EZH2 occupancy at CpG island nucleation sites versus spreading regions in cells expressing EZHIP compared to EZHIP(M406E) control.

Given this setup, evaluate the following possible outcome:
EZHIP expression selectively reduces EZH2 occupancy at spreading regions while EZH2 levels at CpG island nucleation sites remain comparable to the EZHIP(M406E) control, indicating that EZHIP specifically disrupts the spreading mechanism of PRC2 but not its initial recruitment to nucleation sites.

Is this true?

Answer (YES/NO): NO